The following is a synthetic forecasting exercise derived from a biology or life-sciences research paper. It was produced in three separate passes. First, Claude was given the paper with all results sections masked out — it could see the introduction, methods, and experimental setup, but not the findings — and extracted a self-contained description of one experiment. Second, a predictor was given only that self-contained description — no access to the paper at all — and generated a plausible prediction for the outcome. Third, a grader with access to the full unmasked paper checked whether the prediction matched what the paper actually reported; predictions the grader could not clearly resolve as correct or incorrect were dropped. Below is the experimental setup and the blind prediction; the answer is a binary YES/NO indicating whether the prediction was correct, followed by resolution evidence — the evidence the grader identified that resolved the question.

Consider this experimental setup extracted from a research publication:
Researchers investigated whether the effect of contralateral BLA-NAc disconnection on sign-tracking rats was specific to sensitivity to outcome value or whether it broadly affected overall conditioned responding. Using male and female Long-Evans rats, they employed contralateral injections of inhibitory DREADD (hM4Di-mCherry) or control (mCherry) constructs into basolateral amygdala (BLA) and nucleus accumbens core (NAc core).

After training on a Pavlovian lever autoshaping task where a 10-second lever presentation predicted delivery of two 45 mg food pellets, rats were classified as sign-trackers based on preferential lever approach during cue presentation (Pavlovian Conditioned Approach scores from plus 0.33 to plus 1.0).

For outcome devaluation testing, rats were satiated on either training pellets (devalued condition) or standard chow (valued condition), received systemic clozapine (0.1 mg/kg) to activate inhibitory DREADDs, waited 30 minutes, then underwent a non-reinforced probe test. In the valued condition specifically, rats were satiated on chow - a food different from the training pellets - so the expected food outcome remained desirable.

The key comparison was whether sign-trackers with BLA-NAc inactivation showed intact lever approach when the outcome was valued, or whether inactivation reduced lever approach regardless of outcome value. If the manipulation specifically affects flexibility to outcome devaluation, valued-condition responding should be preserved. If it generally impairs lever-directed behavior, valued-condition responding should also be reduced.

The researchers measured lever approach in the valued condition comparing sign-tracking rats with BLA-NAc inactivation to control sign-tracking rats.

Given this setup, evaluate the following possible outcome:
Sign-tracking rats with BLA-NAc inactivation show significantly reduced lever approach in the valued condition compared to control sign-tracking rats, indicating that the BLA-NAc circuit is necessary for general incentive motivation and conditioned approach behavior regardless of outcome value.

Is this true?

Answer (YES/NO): NO